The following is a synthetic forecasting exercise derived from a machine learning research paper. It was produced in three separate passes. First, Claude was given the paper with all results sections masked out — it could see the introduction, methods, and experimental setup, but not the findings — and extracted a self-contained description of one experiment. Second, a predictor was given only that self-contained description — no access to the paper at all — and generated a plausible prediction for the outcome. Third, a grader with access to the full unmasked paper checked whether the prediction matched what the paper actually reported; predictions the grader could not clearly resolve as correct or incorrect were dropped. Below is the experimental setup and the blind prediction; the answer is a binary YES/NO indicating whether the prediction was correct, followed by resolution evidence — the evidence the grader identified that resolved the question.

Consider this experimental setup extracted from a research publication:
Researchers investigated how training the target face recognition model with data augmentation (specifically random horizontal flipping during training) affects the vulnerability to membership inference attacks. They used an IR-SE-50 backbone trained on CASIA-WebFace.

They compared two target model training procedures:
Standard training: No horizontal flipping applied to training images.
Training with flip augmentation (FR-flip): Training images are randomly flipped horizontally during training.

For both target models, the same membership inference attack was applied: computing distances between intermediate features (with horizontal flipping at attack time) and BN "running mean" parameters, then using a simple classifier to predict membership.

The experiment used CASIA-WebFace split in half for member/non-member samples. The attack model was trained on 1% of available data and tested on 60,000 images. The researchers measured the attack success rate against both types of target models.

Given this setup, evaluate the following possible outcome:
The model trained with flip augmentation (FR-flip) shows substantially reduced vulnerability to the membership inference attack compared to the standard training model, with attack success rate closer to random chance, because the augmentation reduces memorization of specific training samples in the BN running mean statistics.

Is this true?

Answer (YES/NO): NO